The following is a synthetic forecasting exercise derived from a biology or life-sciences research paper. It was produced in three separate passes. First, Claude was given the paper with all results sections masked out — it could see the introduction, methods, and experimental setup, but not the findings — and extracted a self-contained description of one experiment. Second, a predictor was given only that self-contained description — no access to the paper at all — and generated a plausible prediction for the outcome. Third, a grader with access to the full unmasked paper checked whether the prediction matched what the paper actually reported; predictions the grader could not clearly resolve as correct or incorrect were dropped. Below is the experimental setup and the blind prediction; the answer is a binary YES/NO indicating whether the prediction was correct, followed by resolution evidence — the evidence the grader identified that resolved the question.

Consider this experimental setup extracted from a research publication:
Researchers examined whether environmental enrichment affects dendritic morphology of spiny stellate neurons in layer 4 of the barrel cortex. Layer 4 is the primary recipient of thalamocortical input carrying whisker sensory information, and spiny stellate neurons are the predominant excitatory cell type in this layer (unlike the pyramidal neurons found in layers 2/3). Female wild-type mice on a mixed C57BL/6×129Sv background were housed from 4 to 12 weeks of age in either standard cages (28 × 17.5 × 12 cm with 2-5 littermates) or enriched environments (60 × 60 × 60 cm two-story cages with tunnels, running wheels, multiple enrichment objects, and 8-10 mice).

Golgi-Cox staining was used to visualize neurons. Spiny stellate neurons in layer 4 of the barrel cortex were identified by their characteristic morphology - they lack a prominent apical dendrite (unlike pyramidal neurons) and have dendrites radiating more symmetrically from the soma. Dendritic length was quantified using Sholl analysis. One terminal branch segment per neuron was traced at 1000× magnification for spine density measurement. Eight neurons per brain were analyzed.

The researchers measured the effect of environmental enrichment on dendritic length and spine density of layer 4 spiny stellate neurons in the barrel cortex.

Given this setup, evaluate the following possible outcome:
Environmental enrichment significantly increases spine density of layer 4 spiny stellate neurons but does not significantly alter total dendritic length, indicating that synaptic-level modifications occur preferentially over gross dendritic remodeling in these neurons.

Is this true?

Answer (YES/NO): NO